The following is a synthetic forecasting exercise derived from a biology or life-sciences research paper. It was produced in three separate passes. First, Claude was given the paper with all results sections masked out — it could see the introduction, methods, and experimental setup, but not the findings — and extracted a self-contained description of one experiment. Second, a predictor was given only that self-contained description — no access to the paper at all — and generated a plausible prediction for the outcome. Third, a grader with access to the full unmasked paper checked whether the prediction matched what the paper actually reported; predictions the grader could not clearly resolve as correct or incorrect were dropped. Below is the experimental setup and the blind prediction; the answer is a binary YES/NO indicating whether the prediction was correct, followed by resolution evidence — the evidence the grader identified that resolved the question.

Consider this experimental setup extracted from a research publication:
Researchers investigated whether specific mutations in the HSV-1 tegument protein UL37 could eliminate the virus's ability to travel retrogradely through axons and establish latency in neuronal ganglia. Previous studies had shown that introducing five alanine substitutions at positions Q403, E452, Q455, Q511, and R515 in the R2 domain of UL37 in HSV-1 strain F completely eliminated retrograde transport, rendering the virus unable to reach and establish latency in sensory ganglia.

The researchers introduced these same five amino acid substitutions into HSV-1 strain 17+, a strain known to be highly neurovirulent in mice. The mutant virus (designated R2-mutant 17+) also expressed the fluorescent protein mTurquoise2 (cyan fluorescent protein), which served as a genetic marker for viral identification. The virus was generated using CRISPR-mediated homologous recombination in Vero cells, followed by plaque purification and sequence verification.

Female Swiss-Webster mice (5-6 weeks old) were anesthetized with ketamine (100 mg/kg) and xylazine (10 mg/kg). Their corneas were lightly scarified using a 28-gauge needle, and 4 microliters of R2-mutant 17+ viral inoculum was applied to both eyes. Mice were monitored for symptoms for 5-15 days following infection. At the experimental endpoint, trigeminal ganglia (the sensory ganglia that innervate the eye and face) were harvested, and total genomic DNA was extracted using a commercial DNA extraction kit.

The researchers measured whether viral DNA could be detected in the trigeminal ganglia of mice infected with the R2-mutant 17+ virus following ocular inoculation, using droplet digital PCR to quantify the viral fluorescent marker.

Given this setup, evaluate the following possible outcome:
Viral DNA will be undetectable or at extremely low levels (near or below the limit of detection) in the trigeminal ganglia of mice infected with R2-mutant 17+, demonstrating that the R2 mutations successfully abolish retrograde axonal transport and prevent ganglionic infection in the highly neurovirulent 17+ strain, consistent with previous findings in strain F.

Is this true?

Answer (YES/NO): NO